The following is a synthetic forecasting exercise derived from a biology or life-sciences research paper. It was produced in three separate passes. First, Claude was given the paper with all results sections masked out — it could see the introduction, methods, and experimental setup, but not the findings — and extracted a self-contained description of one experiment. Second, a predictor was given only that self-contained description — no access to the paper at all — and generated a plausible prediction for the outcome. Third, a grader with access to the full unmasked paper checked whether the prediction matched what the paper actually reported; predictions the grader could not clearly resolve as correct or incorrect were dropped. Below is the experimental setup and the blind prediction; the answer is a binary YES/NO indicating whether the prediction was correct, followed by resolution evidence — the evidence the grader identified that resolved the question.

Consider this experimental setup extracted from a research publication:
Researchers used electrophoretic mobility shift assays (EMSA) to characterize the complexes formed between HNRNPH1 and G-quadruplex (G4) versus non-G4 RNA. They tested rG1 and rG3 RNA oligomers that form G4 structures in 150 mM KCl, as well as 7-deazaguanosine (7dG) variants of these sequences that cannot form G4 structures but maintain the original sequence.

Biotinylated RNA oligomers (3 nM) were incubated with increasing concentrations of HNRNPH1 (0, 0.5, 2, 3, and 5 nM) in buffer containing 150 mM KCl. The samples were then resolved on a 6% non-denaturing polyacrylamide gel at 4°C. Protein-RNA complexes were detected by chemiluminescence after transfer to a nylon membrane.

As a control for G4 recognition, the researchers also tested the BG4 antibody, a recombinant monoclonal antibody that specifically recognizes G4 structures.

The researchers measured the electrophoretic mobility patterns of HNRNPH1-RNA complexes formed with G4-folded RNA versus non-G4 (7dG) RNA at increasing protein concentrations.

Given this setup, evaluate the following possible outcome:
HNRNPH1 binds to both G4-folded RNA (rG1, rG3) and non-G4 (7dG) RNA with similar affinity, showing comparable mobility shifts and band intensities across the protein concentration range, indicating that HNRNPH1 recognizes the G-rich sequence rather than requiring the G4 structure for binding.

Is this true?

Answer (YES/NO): NO